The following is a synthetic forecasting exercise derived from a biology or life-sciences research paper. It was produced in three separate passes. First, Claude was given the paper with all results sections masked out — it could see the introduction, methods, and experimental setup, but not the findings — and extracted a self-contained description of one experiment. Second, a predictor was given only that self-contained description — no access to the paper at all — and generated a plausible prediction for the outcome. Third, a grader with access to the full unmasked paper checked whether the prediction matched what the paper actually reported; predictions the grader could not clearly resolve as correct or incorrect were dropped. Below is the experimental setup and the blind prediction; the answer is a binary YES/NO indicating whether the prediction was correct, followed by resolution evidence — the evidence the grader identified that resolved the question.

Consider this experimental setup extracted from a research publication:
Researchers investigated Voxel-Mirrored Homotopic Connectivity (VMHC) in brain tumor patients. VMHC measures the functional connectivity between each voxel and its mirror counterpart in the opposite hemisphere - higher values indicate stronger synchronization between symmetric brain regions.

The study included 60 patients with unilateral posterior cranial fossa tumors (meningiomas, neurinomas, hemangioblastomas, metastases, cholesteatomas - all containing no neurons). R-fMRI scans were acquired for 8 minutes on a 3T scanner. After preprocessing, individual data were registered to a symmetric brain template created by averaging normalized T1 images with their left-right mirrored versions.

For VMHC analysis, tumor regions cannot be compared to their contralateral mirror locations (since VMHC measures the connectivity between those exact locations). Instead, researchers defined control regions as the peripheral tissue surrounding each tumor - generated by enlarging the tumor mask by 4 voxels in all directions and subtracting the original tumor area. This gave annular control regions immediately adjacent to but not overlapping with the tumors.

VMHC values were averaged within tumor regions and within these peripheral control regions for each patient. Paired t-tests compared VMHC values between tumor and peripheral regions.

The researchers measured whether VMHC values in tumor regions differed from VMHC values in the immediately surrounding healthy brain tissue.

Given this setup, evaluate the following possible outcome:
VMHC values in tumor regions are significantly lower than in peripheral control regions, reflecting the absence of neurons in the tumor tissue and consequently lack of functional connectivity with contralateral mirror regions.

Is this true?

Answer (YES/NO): YES